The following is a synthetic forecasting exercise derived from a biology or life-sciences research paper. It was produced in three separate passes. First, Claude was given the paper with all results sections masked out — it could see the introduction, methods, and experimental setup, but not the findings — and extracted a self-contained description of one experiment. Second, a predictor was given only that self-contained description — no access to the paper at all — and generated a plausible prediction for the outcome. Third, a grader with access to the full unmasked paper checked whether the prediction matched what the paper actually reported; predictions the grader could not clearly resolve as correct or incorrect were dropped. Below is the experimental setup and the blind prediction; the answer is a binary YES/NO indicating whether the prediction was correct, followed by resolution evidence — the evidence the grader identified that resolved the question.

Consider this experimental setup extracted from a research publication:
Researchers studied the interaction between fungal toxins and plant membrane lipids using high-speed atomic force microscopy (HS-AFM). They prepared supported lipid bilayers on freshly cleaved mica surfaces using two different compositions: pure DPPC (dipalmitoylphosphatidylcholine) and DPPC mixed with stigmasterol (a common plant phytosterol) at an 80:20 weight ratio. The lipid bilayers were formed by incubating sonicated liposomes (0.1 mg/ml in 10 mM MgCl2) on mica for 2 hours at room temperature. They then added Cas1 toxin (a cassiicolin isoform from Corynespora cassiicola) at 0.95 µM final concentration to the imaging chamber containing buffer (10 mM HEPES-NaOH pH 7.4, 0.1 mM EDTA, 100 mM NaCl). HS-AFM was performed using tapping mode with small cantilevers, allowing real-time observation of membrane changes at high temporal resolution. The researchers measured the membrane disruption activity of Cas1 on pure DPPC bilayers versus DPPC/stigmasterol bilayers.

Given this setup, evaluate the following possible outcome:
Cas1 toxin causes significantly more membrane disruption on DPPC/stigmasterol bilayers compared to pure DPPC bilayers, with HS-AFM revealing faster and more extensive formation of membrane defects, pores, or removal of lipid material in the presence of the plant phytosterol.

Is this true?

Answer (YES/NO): YES